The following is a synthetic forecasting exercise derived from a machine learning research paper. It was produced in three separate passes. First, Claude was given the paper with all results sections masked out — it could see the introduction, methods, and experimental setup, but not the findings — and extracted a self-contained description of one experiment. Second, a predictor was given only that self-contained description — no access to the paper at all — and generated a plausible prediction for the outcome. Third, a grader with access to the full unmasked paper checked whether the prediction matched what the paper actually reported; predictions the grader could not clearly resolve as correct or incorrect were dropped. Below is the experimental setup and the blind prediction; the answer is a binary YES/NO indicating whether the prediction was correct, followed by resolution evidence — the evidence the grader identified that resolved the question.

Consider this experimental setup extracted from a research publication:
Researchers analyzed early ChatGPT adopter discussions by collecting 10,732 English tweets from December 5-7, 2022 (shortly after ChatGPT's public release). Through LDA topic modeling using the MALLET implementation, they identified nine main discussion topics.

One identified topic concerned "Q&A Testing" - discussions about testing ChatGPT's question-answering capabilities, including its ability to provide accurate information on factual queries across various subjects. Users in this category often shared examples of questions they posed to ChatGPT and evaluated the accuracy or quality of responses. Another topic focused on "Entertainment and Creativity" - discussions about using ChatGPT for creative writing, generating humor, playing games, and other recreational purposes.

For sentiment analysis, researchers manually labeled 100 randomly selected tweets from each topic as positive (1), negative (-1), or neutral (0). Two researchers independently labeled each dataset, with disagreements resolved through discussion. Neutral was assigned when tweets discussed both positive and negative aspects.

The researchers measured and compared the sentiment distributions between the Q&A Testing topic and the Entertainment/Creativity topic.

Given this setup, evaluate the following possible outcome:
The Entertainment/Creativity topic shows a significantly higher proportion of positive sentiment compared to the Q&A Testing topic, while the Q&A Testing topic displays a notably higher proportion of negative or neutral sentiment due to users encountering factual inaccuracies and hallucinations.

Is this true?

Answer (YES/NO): YES